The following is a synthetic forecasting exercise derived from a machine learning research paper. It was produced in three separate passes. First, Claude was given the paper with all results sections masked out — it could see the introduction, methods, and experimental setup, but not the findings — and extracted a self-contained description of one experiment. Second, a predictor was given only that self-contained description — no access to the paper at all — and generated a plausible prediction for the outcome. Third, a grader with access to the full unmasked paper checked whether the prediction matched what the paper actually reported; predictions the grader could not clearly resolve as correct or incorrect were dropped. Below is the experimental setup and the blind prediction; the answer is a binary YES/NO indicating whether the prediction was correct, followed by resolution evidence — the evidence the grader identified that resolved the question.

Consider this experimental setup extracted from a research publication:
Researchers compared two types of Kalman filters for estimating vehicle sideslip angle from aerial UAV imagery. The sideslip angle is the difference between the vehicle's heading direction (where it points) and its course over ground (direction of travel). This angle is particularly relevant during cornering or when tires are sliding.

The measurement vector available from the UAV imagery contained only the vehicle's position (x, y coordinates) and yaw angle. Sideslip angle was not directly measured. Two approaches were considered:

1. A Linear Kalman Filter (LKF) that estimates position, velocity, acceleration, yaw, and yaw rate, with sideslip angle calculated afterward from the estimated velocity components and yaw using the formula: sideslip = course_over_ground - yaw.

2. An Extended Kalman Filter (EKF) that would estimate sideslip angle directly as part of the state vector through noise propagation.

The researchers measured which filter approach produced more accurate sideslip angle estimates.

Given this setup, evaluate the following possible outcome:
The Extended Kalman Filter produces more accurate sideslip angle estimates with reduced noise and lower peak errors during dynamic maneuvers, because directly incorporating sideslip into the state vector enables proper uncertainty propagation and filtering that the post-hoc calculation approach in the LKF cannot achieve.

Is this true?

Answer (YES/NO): NO